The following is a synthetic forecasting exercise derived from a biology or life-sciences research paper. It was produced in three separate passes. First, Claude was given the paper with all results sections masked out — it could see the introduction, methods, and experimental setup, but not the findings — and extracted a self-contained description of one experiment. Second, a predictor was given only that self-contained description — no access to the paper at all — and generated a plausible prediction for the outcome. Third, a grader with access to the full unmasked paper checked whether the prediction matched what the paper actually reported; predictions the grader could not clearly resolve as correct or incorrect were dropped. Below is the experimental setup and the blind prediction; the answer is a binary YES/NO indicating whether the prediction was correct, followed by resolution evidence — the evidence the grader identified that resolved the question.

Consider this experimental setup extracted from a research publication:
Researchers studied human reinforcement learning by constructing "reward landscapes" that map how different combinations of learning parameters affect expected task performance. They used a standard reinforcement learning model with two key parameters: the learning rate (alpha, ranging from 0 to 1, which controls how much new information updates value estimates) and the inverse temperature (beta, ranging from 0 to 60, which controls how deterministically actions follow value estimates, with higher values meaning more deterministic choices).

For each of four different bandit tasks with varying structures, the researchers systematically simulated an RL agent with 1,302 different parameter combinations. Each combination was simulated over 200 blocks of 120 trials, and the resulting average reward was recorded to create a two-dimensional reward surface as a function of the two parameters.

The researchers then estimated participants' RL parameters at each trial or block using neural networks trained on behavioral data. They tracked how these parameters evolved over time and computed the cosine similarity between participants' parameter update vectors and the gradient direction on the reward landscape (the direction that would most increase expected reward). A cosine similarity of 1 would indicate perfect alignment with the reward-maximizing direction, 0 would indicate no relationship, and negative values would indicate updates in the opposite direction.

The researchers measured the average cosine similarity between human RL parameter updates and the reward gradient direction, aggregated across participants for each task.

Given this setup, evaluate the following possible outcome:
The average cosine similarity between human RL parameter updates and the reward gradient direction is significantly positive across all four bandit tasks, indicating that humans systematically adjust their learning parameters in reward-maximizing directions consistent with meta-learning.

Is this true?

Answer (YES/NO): YES